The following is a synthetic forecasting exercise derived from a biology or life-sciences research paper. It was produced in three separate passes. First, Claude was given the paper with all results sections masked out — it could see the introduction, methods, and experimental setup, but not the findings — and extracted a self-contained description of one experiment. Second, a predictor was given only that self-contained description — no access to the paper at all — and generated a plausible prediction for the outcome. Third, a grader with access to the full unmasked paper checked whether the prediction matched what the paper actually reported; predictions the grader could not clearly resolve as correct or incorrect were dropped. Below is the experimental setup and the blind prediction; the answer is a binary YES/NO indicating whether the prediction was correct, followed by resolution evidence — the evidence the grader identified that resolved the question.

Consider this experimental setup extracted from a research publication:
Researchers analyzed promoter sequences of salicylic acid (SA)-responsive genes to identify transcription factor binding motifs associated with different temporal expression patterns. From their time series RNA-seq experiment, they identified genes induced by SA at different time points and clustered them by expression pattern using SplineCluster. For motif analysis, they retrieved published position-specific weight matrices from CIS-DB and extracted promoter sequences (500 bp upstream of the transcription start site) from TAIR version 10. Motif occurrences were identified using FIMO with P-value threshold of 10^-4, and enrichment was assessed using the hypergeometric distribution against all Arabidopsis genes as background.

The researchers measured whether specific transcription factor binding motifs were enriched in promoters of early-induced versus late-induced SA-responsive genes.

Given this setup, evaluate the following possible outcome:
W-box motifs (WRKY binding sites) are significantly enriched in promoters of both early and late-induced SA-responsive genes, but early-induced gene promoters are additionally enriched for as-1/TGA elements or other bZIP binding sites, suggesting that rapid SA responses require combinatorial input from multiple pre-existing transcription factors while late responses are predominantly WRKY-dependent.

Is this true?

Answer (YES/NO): NO